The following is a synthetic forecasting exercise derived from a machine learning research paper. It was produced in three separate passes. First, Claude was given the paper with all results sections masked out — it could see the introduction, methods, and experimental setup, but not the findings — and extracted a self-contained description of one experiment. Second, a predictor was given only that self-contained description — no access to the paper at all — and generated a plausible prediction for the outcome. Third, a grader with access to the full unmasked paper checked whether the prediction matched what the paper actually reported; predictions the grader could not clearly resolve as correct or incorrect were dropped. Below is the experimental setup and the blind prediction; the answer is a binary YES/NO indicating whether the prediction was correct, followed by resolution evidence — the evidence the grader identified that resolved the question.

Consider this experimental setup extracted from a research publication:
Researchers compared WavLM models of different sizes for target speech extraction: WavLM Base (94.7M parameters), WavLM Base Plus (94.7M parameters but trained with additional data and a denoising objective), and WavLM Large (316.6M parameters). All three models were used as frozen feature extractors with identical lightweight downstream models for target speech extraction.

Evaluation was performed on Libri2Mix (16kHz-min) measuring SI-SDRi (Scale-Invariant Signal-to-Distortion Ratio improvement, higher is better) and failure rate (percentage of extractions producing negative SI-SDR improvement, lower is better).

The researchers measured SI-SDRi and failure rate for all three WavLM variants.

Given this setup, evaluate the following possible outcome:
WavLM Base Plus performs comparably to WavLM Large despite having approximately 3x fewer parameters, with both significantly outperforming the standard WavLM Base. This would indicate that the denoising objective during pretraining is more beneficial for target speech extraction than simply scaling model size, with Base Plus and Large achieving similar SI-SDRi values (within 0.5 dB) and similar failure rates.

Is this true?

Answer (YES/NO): NO